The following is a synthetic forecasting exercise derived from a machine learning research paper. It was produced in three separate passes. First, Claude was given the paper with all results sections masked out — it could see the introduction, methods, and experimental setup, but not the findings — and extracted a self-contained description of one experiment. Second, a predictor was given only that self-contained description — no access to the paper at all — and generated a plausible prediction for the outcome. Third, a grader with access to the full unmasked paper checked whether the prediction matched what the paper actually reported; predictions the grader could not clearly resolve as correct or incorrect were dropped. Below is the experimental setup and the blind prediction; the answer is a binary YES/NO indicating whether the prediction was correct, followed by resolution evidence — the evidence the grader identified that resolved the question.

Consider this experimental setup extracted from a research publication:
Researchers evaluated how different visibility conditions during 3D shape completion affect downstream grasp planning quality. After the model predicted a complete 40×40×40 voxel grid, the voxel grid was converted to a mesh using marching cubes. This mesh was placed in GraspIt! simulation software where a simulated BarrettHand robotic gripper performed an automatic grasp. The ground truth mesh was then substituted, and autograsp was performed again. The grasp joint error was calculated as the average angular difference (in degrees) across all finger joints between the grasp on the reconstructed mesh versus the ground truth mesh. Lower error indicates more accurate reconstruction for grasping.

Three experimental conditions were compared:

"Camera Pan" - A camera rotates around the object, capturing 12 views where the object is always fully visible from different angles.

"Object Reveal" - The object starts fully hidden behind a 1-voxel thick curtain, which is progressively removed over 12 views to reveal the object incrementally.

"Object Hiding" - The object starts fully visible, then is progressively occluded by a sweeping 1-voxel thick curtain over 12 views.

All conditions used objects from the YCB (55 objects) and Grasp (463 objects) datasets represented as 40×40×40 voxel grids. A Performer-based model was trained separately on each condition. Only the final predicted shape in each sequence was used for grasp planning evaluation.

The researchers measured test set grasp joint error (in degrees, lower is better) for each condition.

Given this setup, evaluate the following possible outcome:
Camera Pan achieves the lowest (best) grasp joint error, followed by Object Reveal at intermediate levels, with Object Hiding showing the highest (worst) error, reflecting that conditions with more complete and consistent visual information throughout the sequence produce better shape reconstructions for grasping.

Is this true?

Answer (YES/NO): YES